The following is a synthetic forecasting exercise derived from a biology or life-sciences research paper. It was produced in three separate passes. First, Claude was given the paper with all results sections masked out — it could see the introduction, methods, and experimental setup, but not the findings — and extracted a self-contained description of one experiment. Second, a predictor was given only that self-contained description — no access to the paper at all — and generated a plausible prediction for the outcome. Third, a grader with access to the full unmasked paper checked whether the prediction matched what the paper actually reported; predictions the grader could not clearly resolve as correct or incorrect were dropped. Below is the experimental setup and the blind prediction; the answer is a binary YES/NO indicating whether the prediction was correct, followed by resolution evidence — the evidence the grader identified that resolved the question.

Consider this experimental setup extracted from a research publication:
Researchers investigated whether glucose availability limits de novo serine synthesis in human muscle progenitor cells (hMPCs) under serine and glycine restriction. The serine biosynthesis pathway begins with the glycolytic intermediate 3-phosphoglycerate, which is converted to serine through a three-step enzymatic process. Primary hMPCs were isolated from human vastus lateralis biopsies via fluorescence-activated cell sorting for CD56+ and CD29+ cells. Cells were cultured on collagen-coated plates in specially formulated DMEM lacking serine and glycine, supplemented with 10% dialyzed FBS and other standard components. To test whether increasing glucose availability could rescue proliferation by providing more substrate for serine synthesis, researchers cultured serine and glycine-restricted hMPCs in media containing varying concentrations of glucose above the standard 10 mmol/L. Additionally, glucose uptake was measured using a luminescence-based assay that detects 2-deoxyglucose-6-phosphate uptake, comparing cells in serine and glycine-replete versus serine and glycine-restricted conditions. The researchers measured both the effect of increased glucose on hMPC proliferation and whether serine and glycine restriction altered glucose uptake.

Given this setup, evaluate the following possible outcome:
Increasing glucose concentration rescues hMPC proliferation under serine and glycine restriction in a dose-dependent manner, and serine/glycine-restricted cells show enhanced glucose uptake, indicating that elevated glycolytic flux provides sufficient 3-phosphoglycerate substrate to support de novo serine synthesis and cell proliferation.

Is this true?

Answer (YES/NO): NO